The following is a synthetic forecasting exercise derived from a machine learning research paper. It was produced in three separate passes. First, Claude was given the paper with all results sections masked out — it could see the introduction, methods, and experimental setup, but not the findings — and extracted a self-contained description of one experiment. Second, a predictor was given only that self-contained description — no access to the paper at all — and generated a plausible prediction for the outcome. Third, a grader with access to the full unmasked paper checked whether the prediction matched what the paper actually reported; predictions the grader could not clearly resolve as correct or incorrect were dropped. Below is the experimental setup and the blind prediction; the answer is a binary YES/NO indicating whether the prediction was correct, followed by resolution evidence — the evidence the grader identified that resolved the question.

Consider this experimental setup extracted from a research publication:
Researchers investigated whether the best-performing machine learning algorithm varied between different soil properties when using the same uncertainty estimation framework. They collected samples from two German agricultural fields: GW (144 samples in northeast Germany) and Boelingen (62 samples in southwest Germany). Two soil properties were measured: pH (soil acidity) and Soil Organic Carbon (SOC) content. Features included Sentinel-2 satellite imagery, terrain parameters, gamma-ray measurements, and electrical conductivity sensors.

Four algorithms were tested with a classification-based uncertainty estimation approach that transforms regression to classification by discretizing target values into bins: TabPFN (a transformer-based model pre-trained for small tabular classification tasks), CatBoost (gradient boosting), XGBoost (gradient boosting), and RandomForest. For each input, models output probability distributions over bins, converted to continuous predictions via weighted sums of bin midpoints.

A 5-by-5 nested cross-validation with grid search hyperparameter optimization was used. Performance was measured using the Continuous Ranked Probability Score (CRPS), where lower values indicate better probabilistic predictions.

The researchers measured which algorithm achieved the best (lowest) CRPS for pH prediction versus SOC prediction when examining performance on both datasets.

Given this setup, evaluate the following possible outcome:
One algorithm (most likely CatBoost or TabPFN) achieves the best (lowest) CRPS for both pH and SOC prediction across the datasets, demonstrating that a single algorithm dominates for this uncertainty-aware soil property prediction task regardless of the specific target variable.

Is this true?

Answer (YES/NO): NO